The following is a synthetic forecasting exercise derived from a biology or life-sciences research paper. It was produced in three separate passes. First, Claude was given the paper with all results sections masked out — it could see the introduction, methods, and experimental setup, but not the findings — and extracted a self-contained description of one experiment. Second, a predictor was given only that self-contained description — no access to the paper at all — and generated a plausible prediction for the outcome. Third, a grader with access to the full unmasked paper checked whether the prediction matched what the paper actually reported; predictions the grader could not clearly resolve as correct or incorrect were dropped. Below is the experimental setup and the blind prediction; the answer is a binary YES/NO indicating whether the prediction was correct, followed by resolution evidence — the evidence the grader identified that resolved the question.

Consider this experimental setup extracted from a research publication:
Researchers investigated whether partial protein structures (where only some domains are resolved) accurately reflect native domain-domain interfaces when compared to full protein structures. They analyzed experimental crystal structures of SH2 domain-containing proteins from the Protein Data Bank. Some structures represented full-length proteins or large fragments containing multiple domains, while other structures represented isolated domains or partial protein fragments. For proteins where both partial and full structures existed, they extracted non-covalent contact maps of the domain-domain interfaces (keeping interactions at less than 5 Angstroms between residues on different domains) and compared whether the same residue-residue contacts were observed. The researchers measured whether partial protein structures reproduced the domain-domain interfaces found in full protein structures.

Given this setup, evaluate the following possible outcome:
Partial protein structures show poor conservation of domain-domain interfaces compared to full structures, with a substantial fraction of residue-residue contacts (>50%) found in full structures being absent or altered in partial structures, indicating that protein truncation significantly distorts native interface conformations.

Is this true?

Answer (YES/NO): NO